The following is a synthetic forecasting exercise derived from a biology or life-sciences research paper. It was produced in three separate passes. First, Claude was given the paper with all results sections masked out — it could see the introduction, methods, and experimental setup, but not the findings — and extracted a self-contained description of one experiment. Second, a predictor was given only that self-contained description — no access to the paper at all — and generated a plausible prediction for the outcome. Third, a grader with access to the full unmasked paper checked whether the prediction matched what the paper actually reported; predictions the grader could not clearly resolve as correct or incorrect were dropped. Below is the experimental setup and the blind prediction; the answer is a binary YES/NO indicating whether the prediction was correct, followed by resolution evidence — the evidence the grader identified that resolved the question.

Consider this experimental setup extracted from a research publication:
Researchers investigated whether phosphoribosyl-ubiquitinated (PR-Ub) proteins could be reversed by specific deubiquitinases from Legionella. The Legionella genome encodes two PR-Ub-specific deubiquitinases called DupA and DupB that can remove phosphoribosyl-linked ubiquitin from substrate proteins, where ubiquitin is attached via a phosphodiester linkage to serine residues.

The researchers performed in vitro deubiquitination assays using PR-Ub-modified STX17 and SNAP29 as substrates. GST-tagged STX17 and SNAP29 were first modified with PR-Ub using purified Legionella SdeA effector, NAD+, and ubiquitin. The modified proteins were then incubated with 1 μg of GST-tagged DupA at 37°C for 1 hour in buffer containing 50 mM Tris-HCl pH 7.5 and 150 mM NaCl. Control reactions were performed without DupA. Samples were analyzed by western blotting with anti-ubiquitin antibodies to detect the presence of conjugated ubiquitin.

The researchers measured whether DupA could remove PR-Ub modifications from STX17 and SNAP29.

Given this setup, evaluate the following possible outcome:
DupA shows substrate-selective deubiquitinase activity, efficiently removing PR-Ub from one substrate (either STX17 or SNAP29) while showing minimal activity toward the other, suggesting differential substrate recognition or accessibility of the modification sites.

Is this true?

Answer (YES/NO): NO